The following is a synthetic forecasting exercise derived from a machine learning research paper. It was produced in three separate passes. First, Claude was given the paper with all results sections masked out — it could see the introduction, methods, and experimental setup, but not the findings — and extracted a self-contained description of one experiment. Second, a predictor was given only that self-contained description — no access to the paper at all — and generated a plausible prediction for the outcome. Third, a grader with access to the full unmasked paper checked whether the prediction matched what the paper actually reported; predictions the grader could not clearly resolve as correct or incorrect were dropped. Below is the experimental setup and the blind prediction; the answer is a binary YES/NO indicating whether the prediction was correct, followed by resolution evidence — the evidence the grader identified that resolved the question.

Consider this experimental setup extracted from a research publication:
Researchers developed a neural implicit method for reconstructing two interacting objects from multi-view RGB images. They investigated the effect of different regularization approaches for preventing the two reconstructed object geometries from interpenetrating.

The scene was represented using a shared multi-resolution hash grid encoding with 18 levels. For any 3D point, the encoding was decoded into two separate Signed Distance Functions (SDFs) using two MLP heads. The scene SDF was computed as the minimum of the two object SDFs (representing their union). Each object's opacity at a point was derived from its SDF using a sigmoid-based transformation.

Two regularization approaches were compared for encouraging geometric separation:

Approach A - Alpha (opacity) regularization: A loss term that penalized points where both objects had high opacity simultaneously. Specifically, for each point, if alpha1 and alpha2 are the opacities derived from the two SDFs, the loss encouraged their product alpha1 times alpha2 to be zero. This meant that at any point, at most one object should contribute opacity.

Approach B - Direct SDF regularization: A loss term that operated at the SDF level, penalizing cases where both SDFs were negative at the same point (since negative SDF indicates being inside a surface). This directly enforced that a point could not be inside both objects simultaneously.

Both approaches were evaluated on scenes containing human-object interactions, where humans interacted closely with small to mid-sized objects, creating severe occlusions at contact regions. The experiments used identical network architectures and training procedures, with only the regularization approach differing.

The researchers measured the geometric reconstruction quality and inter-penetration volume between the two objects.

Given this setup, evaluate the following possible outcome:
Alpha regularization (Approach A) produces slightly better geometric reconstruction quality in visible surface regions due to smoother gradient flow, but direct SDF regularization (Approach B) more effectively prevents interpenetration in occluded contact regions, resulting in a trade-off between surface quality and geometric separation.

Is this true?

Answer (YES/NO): NO